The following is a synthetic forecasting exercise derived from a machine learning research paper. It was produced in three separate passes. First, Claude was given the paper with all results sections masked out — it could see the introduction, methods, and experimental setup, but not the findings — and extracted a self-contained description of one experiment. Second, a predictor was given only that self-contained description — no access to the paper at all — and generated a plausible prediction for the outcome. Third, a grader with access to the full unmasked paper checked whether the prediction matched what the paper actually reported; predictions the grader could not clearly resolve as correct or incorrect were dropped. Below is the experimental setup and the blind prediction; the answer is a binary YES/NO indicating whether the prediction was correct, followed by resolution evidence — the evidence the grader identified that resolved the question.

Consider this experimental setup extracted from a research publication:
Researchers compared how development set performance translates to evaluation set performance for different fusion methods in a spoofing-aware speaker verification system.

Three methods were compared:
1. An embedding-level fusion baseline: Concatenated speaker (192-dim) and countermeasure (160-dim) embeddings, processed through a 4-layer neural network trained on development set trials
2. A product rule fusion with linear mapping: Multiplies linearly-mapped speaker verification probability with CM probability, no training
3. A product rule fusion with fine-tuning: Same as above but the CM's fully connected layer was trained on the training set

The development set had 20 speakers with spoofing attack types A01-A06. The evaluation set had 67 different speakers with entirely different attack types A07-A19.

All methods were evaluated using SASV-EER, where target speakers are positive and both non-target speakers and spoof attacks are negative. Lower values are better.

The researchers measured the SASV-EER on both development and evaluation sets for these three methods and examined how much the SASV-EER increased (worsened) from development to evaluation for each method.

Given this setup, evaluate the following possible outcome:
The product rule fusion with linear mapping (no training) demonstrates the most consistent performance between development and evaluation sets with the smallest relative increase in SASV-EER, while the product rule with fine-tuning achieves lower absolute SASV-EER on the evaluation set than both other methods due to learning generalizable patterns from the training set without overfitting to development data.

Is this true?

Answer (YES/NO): YES